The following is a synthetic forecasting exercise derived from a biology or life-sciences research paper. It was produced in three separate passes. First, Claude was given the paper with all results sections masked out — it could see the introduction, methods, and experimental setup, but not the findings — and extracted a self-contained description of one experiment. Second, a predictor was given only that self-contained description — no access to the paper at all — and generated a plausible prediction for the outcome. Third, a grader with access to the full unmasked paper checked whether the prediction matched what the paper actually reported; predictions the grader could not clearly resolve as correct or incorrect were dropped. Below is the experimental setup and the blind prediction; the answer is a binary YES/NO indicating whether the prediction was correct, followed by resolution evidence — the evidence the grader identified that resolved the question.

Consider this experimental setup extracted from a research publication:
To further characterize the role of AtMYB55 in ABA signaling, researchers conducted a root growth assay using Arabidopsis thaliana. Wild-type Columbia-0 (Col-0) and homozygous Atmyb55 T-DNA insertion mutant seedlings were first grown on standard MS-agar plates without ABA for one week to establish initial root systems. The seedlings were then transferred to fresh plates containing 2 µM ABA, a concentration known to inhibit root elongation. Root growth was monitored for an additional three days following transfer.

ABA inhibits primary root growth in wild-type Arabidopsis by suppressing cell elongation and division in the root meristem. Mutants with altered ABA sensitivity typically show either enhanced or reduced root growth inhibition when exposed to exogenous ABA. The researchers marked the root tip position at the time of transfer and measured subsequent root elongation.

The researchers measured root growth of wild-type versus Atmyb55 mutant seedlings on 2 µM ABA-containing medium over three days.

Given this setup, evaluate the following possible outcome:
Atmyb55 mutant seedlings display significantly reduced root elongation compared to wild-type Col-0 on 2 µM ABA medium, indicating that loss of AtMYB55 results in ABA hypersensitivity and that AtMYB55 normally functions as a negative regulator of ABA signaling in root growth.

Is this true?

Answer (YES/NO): NO